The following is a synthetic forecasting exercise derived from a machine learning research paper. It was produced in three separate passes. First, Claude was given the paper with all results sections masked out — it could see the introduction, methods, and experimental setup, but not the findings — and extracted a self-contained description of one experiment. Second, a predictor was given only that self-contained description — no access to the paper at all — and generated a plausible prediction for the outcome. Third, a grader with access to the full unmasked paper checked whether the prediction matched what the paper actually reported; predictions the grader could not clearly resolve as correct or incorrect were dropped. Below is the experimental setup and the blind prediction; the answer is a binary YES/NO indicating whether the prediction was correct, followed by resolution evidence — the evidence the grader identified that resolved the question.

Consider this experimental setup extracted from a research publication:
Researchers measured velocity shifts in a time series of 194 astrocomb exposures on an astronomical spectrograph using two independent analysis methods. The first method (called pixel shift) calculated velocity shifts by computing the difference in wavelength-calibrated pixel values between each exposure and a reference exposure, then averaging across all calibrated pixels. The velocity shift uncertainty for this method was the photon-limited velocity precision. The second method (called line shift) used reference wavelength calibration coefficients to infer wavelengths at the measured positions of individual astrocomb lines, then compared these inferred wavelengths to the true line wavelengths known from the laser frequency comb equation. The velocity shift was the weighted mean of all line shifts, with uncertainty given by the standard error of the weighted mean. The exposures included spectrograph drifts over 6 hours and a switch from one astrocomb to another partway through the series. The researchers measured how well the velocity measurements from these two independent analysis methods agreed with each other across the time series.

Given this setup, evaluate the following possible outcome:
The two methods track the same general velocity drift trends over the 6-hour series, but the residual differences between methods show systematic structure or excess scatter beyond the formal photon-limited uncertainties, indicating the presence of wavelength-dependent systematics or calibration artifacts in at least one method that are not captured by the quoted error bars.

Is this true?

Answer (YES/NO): NO